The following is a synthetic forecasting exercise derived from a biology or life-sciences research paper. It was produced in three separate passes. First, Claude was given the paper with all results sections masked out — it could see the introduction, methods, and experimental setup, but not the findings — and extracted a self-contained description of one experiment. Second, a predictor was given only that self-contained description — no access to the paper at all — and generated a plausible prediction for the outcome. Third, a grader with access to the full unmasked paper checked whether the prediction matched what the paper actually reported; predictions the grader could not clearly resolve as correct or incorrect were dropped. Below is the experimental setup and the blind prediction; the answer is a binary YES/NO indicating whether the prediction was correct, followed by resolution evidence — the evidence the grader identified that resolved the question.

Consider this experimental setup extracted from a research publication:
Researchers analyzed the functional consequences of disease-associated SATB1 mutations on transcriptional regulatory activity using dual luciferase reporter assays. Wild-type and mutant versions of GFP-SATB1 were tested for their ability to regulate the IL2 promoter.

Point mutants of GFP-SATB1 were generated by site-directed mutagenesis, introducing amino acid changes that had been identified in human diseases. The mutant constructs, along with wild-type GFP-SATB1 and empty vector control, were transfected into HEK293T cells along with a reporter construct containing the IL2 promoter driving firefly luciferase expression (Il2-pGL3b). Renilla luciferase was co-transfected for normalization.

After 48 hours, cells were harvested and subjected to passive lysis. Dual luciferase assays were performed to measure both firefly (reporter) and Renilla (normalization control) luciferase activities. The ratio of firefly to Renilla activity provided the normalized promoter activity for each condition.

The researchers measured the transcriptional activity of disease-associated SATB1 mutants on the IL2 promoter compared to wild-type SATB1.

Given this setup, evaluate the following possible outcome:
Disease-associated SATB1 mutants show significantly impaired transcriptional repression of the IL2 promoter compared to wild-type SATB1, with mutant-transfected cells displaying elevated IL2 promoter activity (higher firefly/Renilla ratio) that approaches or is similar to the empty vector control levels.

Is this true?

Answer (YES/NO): NO